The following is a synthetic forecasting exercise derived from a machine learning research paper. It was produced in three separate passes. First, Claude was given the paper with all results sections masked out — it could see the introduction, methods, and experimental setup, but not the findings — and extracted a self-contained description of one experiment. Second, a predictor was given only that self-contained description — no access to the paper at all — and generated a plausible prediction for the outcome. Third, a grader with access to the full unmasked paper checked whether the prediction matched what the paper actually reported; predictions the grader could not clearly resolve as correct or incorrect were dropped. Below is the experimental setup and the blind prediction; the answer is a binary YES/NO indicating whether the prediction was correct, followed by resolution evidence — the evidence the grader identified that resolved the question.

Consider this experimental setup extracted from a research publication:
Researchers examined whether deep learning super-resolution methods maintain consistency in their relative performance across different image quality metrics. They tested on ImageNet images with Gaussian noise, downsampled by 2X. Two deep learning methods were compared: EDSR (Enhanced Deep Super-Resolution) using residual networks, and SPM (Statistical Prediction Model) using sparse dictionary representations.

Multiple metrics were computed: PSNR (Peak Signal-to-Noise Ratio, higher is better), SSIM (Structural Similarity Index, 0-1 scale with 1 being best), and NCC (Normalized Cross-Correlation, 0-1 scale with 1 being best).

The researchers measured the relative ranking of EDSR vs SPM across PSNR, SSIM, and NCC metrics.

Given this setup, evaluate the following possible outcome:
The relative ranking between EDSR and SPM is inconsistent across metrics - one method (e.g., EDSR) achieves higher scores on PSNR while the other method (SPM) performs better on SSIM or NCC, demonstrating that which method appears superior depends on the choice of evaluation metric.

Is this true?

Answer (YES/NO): NO